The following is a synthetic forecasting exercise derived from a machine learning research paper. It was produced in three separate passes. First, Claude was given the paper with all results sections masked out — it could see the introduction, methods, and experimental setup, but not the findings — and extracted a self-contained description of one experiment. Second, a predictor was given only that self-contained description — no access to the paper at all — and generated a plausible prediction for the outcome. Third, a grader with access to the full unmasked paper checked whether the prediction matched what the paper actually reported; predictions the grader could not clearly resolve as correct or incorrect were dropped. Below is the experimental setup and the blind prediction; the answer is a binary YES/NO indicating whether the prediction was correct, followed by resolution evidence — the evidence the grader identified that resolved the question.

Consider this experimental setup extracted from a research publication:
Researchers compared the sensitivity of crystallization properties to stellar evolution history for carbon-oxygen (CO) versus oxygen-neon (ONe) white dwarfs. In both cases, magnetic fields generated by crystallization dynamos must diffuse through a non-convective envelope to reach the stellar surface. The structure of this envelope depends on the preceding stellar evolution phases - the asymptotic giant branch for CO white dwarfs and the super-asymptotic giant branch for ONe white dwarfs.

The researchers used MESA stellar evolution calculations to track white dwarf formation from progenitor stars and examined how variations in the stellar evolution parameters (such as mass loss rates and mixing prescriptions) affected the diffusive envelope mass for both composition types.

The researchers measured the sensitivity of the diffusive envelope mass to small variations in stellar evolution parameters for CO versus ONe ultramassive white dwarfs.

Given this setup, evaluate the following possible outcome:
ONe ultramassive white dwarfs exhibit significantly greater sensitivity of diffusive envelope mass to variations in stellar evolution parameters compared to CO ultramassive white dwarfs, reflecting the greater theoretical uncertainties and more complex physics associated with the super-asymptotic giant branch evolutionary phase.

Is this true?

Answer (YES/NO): YES